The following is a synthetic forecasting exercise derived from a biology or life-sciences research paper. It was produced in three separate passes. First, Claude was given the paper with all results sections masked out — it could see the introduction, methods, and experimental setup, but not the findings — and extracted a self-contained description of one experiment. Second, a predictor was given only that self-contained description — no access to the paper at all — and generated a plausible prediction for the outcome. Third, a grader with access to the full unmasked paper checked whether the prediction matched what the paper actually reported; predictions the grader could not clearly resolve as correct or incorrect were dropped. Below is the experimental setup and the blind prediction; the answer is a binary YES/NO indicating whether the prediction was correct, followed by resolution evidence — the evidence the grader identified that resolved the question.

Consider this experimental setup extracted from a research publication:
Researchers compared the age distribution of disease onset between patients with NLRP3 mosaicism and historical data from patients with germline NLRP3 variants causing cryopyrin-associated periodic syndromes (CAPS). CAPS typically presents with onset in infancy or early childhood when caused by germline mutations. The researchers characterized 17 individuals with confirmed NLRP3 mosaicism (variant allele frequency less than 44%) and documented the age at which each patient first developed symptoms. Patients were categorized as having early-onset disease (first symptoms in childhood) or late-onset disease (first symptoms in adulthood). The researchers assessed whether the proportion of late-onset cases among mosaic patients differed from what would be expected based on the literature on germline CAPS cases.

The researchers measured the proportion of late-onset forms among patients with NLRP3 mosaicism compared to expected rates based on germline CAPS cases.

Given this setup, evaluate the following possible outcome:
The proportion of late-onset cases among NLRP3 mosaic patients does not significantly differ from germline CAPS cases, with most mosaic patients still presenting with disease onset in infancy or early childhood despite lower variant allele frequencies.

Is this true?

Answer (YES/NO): NO